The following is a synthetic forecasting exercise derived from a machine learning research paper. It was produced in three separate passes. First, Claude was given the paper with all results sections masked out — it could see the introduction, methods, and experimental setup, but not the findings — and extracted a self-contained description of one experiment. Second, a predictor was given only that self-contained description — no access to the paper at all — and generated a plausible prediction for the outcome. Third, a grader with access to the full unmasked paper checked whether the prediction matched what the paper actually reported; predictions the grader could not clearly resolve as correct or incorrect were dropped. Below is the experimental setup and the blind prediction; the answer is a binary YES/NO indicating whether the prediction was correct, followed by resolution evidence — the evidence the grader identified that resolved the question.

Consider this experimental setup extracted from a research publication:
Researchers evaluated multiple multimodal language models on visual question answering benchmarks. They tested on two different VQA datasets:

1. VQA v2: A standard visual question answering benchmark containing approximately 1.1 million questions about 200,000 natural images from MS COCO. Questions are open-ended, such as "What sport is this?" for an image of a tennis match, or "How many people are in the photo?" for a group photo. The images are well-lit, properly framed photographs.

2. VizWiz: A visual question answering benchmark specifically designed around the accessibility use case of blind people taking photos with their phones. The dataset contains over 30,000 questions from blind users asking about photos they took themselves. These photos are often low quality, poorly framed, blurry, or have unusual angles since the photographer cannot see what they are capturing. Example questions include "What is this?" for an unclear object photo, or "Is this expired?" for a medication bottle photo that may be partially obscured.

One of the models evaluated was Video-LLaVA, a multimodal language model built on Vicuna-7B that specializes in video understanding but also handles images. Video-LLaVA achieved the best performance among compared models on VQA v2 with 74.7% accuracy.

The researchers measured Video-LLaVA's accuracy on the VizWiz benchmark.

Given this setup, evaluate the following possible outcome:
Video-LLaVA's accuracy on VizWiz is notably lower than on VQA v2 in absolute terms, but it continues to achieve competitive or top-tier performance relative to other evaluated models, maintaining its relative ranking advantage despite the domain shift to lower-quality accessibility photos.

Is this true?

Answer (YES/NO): NO